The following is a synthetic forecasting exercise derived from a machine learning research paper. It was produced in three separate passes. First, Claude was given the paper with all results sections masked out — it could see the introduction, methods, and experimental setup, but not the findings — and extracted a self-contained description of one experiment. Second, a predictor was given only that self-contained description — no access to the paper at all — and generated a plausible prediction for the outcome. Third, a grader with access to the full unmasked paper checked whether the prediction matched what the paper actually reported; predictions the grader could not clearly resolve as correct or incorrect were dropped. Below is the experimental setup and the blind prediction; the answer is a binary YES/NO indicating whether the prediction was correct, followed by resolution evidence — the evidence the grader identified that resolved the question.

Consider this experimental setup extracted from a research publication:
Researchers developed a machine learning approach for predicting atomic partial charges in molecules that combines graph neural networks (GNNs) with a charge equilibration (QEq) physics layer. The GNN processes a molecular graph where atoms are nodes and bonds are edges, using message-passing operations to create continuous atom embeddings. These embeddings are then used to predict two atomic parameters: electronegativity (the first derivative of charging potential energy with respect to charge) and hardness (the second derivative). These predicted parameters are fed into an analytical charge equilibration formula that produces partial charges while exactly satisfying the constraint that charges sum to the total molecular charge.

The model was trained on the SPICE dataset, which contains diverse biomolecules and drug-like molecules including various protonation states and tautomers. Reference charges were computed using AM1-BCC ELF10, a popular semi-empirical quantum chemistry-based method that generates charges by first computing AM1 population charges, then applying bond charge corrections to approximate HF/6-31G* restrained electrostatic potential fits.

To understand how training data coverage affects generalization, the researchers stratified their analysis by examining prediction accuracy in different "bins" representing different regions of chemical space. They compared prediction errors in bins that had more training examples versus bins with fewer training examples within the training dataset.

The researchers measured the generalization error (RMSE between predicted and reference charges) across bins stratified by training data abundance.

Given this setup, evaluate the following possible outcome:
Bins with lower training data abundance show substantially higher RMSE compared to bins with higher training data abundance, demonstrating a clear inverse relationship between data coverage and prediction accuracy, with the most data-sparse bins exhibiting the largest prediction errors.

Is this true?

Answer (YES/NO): YES